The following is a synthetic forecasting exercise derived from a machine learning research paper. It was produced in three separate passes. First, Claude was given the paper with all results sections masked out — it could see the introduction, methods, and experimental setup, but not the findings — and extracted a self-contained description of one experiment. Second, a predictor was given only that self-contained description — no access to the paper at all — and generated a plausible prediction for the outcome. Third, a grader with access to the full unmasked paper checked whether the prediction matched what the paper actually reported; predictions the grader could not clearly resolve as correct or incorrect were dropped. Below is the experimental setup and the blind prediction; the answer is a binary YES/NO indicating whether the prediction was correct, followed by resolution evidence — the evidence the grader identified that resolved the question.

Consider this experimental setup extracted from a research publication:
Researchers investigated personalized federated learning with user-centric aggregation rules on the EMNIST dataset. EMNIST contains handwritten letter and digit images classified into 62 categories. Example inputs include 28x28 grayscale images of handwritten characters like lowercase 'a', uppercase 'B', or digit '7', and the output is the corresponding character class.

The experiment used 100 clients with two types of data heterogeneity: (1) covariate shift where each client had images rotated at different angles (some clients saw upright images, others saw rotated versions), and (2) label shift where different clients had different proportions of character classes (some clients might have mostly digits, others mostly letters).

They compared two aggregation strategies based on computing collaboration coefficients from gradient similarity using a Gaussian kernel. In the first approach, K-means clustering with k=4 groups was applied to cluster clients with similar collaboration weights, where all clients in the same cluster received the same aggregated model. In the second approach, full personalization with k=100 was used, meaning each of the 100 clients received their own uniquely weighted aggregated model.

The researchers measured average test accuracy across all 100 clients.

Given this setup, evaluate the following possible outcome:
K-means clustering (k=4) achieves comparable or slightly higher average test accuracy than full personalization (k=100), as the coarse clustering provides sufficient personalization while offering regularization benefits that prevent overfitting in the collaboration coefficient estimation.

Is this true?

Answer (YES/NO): YES